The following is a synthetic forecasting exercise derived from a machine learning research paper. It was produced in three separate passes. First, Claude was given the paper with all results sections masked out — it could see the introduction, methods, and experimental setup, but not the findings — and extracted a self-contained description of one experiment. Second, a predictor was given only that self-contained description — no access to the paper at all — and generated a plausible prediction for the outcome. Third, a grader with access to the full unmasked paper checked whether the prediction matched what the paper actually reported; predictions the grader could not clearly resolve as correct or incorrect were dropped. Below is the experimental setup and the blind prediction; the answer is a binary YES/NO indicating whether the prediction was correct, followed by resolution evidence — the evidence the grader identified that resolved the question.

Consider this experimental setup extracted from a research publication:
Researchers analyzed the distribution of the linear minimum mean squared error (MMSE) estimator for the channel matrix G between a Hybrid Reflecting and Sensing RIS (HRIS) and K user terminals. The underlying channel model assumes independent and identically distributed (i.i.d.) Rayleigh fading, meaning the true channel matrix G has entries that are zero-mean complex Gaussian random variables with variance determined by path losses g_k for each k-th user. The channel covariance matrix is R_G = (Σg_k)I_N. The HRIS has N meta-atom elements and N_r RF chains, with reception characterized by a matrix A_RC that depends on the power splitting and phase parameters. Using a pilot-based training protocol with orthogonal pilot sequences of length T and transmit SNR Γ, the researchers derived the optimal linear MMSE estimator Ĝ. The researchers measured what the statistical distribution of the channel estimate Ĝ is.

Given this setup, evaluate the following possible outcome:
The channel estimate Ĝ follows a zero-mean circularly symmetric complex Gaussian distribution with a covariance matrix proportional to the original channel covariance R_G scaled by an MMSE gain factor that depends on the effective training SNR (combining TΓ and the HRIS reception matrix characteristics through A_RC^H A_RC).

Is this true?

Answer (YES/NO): NO